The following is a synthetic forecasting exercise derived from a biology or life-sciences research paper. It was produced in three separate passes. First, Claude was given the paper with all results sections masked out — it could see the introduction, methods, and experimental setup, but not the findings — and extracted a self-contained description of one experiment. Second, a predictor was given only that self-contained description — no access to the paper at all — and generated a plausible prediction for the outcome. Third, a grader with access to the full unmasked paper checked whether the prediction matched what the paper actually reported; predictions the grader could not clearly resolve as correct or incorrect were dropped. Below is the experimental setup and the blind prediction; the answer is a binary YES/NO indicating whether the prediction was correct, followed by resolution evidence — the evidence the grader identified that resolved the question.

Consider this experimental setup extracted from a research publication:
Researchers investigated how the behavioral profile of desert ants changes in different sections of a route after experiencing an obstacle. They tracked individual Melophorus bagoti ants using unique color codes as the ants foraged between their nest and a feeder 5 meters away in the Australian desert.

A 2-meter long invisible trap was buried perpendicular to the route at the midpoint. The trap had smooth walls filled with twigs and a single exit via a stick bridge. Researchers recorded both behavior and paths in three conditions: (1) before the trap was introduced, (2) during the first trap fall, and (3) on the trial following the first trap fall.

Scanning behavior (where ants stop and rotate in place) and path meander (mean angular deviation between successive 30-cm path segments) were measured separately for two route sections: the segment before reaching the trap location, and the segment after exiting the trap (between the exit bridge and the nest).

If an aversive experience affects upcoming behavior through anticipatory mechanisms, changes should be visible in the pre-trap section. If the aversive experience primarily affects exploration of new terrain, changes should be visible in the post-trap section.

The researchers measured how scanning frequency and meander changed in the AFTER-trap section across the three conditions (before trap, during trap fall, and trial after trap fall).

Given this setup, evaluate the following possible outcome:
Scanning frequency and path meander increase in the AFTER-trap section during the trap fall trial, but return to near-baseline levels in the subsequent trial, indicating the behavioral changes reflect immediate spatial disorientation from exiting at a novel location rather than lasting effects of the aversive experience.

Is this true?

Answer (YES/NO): NO